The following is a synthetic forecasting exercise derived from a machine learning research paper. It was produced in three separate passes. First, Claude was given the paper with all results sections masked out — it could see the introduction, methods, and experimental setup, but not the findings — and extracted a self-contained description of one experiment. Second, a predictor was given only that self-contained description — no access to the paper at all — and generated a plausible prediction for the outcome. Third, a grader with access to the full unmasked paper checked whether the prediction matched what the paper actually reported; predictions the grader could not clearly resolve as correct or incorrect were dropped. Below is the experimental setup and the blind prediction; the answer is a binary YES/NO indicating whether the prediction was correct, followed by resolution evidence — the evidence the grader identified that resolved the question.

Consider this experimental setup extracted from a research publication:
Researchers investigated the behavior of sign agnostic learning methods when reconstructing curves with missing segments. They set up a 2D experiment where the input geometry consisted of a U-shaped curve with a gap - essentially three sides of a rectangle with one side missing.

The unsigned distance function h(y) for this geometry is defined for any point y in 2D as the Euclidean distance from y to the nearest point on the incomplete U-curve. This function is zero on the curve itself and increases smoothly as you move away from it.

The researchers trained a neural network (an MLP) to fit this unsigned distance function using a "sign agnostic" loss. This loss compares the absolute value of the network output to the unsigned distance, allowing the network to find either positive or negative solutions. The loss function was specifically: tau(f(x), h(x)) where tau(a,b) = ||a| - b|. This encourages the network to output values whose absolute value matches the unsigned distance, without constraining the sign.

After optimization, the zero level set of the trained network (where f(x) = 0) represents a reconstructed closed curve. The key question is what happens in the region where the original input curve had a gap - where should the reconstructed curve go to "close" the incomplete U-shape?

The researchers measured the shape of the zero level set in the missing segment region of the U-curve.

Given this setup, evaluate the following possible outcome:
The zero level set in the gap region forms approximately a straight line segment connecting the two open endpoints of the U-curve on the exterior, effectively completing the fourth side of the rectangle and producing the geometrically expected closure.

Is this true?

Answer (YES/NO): YES